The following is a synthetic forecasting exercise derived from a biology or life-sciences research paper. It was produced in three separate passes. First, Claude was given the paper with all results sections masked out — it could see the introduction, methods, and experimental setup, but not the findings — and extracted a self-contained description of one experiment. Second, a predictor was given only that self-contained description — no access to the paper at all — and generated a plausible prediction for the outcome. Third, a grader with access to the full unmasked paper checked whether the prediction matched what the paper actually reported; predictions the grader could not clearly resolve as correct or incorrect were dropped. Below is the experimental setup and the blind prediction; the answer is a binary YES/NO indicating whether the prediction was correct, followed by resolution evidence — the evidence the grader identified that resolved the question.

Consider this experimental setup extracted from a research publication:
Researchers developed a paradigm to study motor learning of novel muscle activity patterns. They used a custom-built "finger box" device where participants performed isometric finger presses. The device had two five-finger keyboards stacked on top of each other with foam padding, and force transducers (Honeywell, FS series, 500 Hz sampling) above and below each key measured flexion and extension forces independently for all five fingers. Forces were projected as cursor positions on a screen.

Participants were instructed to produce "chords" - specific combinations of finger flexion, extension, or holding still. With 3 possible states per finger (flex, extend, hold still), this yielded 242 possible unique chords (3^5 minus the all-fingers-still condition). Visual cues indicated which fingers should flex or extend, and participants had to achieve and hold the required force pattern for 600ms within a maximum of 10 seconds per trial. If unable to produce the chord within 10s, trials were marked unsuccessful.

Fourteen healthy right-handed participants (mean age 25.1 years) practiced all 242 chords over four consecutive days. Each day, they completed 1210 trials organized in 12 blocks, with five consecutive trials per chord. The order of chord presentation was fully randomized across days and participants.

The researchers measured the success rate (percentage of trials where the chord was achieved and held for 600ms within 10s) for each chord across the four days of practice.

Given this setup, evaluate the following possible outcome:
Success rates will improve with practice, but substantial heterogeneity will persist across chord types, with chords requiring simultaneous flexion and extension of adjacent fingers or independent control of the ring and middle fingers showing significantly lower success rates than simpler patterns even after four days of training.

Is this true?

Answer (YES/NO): NO